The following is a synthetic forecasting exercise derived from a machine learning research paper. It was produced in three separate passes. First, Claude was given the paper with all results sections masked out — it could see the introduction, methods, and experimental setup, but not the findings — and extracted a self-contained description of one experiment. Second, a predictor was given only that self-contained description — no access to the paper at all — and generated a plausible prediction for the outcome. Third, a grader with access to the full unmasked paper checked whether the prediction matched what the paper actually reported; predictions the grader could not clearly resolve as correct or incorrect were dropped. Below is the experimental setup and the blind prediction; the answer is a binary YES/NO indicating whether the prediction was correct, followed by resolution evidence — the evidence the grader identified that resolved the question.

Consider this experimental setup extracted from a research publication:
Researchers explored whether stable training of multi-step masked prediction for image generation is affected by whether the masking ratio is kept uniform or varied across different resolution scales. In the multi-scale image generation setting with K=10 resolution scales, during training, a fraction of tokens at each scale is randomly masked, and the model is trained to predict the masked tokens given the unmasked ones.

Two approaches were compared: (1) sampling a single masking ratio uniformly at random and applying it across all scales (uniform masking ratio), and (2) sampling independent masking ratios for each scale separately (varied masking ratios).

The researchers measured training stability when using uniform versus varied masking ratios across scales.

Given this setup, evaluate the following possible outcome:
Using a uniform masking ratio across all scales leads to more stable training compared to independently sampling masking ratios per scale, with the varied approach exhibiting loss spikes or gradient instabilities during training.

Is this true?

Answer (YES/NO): NO